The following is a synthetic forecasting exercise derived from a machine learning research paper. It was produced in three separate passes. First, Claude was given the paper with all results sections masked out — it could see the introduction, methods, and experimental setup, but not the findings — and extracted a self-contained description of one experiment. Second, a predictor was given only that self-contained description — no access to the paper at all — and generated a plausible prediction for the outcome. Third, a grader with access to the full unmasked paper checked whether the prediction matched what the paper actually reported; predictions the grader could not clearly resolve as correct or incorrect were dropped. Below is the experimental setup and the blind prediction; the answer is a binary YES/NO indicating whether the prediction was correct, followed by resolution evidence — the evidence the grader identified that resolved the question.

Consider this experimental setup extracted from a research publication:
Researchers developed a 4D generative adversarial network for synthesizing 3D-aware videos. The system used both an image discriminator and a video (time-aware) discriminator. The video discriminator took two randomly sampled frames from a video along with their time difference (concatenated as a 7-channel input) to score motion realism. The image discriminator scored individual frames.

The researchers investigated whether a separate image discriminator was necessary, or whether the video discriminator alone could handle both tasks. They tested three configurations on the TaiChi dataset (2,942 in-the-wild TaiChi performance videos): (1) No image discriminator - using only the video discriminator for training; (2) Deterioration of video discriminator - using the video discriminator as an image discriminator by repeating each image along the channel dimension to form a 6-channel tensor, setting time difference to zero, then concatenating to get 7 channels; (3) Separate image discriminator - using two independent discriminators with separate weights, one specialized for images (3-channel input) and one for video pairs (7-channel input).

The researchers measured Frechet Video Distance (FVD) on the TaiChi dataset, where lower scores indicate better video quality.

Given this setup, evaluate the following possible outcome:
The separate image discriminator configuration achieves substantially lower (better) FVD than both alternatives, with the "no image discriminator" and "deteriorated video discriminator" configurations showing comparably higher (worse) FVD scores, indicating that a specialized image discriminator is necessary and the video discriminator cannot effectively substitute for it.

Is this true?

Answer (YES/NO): NO